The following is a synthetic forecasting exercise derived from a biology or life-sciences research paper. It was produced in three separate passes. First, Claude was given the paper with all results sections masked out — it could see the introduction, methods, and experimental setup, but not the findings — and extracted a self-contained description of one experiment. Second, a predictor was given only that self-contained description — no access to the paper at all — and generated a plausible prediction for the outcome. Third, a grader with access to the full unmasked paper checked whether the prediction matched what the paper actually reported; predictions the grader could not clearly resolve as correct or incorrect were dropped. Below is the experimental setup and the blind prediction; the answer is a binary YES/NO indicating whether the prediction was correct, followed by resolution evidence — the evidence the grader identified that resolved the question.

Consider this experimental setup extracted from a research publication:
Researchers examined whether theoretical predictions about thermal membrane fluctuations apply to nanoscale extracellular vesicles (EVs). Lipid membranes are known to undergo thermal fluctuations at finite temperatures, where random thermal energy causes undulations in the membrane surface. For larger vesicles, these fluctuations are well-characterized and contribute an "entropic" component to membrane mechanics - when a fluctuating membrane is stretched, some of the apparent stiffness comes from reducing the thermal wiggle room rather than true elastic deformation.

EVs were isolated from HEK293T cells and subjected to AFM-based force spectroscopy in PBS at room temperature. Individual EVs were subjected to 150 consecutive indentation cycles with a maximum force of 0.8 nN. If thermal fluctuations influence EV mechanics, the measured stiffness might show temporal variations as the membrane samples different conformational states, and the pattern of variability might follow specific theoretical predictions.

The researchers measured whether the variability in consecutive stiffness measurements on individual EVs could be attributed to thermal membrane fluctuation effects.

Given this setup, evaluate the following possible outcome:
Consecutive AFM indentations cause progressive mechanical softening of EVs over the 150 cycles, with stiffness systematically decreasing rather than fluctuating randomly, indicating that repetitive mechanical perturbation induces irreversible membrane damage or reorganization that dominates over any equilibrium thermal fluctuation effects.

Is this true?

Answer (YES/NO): NO